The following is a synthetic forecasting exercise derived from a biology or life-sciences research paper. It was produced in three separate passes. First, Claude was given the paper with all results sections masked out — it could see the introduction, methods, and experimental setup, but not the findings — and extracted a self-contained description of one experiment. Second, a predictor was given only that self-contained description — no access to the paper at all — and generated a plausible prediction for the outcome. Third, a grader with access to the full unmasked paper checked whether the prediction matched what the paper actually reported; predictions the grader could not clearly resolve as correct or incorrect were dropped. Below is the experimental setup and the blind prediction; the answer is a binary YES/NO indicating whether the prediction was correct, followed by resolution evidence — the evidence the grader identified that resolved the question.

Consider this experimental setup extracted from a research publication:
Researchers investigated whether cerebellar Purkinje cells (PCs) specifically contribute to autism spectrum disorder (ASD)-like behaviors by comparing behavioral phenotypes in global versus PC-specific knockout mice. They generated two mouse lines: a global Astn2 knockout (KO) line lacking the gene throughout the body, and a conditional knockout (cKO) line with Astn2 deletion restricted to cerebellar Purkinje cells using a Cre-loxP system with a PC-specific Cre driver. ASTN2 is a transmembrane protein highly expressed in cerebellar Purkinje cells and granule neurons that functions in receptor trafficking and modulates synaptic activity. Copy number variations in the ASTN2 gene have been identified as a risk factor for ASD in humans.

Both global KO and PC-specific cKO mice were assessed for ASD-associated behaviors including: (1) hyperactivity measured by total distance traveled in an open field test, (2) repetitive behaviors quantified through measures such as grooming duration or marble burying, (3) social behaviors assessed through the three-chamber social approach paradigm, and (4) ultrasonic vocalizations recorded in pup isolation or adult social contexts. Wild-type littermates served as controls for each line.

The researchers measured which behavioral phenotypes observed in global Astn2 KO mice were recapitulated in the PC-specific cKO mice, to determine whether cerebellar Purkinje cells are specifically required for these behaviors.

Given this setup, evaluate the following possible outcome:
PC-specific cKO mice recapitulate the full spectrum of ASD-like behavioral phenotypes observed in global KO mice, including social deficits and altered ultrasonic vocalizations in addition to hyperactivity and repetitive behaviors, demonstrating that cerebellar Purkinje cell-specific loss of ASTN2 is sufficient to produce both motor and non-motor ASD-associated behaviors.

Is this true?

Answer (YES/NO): NO